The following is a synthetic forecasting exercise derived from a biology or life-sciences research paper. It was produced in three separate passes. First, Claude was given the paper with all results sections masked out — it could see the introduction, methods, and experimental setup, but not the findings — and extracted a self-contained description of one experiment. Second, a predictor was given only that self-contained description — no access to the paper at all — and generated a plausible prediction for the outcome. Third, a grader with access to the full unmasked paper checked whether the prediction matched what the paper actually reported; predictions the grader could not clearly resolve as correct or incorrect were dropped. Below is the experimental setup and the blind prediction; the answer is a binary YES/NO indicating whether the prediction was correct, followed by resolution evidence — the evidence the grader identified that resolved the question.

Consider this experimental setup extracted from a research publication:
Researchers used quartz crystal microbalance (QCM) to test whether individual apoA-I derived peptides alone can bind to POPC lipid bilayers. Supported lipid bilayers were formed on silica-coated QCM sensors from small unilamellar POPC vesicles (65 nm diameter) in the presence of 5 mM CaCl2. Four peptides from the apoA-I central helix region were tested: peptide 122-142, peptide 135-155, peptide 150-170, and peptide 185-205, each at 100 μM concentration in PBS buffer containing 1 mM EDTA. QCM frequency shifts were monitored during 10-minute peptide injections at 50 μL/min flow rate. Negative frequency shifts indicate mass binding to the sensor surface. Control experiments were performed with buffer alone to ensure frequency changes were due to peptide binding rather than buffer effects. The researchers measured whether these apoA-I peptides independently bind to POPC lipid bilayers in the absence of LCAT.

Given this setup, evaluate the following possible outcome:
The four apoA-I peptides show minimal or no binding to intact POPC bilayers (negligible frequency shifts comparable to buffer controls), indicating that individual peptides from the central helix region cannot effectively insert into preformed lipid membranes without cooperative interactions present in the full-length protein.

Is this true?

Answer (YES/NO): NO